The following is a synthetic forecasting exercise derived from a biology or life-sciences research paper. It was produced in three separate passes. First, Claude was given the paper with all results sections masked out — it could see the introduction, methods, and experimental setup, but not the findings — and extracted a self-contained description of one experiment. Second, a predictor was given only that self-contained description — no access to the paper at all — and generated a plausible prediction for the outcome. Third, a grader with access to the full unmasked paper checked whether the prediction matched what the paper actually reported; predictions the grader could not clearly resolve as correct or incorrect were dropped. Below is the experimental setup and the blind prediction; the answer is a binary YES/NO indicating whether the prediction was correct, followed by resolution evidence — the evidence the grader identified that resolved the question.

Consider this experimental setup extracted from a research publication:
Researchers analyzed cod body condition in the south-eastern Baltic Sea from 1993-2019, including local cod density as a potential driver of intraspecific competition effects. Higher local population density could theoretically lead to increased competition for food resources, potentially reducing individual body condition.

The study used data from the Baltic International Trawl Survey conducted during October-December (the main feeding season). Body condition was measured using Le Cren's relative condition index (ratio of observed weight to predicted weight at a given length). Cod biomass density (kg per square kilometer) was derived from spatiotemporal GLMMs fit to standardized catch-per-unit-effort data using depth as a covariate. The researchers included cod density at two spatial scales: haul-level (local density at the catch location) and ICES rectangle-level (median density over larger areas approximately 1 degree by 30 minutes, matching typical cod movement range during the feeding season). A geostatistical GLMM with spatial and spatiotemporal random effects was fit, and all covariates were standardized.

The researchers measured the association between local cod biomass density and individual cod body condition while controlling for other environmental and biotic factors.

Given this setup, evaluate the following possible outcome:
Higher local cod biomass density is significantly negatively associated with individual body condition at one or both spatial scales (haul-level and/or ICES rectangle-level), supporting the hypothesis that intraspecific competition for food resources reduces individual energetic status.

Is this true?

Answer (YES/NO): NO